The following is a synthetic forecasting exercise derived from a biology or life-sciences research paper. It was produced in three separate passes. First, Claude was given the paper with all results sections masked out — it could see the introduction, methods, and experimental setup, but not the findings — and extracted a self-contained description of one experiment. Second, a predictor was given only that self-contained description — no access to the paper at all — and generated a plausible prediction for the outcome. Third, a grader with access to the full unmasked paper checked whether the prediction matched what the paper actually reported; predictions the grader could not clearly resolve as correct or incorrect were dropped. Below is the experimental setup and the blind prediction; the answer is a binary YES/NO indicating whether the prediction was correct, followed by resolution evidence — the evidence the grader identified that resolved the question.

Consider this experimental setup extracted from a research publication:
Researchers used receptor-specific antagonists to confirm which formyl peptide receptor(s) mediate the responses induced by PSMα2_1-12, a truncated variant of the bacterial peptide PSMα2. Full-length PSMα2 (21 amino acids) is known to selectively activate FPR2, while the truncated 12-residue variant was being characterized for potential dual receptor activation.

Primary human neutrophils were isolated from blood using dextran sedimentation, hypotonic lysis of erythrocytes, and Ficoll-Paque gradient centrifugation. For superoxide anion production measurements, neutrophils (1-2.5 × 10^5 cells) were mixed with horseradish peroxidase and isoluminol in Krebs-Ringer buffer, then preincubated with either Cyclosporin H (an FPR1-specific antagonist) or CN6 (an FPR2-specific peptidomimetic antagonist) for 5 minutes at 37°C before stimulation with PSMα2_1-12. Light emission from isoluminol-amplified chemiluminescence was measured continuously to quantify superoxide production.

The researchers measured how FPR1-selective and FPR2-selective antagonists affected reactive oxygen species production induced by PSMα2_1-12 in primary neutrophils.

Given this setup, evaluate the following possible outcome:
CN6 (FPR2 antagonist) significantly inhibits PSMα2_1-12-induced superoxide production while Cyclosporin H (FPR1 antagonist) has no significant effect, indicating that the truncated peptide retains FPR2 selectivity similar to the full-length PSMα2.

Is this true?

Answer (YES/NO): NO